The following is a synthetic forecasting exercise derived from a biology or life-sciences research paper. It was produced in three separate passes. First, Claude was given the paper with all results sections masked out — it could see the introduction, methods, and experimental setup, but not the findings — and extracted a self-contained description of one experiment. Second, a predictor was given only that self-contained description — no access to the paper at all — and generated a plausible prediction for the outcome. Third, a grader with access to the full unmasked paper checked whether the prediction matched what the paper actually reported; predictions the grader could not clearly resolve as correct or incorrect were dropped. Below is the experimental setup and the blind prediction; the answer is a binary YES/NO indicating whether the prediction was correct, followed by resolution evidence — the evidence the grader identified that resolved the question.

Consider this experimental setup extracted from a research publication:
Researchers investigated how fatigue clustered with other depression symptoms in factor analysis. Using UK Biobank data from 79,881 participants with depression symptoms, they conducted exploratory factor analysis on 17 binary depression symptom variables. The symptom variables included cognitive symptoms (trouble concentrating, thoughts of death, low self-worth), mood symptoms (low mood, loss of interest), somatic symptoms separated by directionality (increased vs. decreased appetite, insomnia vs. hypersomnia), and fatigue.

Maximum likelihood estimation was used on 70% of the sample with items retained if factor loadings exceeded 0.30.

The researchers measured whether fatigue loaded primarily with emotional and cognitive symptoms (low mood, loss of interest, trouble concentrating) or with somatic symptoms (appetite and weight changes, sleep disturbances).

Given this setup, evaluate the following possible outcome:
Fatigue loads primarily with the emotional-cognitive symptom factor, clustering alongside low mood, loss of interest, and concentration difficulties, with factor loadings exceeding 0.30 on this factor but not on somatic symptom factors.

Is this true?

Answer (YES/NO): NO